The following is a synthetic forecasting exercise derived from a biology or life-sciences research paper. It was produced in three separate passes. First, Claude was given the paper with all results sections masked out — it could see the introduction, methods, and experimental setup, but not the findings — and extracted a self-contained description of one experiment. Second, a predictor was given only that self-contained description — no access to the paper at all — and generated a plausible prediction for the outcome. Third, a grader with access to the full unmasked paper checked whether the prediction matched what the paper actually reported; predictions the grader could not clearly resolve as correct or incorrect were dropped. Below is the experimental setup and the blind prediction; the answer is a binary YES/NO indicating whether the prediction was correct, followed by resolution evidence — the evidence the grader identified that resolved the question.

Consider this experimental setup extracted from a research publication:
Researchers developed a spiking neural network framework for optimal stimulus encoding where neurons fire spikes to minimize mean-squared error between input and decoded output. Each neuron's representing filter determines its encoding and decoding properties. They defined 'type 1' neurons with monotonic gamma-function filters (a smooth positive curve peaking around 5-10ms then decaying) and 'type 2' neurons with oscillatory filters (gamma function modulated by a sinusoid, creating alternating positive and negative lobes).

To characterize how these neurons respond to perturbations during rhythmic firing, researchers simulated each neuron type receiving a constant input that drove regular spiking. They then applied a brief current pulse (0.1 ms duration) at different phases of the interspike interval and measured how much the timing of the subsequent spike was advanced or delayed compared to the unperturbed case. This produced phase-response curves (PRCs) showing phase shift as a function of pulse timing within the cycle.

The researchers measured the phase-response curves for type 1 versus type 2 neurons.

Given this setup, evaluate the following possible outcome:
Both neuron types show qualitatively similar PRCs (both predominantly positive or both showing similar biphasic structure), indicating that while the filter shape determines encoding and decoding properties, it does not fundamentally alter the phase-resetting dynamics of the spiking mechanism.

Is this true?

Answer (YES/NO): NO